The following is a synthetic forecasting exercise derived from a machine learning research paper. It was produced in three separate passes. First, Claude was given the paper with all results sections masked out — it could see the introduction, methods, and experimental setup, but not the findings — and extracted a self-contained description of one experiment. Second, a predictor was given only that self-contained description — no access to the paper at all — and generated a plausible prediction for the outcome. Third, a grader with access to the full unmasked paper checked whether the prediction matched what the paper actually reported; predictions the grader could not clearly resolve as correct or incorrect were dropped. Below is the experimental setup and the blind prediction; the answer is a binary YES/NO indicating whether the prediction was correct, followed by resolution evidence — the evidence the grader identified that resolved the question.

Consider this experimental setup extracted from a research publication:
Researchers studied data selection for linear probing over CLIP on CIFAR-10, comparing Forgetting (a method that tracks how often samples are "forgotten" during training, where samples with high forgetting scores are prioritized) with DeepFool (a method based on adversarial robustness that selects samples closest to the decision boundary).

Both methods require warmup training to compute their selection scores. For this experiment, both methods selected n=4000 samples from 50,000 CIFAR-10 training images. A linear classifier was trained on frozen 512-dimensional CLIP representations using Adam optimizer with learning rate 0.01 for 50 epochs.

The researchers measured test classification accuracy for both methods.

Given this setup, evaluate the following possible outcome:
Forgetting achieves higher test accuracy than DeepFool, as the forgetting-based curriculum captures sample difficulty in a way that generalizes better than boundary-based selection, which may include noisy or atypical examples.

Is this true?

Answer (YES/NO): YES